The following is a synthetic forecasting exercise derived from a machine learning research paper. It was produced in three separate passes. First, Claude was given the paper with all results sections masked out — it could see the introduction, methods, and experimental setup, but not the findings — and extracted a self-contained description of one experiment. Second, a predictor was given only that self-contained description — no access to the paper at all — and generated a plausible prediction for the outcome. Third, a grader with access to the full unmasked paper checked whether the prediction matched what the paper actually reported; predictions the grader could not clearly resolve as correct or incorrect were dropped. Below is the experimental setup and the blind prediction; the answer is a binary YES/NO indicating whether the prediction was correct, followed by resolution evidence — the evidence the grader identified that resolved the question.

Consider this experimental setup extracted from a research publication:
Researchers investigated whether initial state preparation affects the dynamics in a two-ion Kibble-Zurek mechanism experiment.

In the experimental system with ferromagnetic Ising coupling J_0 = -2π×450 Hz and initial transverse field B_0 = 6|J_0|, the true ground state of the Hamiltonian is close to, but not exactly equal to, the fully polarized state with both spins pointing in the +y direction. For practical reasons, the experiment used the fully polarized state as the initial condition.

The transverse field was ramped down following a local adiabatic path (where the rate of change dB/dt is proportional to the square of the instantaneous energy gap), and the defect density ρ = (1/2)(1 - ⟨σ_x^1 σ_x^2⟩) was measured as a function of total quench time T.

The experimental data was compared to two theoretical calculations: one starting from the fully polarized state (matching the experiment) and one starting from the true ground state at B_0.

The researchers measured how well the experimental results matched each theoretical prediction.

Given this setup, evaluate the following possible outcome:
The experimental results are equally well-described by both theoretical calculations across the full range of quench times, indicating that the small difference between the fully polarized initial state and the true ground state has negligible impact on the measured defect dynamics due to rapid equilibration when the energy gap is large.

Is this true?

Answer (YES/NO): NO